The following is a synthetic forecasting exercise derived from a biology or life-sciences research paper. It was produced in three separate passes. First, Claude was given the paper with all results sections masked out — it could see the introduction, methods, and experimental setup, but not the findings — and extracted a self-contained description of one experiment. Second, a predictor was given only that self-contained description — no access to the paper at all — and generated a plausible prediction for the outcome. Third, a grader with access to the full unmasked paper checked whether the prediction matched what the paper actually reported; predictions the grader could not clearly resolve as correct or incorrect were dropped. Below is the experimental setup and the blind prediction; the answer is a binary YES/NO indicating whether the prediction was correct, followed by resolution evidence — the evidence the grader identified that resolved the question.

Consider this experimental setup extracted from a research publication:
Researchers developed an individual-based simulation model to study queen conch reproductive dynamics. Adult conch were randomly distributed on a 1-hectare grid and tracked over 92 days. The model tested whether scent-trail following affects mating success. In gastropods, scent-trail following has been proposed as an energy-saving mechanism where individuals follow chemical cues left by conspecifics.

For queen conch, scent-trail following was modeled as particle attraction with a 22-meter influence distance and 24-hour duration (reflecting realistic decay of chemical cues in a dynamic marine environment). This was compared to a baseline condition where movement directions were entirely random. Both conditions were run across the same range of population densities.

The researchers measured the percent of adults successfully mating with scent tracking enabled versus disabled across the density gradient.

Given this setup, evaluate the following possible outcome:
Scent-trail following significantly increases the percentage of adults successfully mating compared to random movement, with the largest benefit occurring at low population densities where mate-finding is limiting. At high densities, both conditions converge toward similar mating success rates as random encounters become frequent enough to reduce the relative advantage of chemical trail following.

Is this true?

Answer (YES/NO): NO